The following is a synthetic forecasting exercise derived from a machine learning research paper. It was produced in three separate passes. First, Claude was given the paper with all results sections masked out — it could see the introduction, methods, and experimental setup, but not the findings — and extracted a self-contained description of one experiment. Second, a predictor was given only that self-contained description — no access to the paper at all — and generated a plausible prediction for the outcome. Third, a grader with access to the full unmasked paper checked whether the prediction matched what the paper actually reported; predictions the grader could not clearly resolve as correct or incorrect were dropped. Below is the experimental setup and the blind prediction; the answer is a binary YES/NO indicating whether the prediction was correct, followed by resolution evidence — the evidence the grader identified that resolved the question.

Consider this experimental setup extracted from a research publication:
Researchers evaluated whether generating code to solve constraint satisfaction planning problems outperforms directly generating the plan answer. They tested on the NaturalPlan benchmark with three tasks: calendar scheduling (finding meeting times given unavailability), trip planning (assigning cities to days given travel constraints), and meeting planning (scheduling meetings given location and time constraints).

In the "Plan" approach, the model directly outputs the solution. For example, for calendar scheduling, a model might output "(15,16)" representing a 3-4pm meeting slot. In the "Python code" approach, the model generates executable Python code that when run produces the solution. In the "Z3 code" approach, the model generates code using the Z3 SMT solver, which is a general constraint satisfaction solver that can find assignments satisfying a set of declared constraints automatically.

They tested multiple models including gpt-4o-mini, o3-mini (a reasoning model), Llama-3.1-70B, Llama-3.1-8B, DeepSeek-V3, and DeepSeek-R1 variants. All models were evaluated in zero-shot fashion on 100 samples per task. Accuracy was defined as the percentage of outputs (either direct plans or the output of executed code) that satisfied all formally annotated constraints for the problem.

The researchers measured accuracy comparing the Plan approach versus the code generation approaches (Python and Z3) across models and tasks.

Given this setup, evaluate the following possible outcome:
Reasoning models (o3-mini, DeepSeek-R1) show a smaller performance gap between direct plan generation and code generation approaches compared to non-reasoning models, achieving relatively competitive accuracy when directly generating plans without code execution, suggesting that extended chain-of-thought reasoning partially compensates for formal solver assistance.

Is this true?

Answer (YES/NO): YES